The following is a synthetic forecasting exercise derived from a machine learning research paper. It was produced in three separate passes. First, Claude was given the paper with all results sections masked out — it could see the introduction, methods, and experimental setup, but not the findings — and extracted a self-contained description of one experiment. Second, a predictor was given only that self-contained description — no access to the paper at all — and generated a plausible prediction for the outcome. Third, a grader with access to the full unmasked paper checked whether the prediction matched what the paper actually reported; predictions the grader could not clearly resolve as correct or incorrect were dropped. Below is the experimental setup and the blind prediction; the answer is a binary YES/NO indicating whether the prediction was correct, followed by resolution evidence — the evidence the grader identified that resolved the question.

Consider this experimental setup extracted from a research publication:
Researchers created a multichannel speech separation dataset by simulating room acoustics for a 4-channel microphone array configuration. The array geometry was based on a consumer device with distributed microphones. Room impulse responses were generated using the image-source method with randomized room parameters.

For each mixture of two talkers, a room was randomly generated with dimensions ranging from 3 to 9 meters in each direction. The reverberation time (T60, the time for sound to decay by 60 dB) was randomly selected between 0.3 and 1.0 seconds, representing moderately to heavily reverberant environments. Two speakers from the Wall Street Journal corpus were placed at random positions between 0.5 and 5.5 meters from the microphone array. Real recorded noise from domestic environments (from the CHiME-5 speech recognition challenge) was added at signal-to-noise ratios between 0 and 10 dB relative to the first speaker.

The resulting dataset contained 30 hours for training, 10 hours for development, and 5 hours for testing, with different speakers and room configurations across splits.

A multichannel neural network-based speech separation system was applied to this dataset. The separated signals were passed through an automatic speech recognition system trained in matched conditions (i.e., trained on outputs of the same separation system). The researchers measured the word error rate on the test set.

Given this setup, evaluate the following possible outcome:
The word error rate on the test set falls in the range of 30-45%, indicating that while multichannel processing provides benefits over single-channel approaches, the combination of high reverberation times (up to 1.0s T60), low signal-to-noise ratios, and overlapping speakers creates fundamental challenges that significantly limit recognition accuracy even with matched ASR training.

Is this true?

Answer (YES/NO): YES